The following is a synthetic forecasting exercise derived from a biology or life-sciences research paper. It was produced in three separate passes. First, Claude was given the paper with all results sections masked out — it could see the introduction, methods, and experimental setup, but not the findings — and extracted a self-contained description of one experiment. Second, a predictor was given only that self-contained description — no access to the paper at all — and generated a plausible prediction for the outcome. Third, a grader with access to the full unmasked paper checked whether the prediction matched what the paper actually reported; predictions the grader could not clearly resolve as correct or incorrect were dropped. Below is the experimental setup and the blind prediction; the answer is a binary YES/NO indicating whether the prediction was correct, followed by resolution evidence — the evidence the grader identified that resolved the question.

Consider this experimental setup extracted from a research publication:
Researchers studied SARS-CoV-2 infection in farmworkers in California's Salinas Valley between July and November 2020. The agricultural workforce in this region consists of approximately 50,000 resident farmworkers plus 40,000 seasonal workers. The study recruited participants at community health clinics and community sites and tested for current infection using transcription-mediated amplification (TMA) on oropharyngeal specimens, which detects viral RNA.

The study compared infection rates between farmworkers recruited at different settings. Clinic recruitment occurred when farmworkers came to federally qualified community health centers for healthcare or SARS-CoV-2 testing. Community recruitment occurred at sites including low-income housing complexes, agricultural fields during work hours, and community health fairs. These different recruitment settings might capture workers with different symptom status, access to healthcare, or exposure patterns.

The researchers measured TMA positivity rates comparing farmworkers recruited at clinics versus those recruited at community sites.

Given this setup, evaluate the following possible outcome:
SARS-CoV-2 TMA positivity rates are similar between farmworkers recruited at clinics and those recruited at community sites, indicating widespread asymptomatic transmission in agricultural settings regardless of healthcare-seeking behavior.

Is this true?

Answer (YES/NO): NO